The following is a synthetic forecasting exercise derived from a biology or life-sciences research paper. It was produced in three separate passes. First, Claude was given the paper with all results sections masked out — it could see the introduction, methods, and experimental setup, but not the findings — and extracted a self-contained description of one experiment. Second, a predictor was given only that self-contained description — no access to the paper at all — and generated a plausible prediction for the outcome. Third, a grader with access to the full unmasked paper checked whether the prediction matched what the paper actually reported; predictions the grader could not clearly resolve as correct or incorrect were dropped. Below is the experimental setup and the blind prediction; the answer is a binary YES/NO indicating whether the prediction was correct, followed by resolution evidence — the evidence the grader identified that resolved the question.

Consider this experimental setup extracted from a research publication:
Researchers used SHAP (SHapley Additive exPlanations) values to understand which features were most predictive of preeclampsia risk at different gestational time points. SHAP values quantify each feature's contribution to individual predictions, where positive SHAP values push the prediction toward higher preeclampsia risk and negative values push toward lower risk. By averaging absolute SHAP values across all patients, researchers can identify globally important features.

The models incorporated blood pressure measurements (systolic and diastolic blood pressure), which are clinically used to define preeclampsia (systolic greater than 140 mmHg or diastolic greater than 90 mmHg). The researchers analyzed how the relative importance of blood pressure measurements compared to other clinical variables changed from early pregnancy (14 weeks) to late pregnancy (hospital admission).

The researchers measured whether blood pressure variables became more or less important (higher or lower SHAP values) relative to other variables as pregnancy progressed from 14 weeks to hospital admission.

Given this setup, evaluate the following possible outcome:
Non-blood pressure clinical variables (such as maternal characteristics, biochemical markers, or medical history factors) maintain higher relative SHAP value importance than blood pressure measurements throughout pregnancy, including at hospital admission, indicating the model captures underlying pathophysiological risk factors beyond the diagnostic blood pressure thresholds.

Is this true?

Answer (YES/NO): NO